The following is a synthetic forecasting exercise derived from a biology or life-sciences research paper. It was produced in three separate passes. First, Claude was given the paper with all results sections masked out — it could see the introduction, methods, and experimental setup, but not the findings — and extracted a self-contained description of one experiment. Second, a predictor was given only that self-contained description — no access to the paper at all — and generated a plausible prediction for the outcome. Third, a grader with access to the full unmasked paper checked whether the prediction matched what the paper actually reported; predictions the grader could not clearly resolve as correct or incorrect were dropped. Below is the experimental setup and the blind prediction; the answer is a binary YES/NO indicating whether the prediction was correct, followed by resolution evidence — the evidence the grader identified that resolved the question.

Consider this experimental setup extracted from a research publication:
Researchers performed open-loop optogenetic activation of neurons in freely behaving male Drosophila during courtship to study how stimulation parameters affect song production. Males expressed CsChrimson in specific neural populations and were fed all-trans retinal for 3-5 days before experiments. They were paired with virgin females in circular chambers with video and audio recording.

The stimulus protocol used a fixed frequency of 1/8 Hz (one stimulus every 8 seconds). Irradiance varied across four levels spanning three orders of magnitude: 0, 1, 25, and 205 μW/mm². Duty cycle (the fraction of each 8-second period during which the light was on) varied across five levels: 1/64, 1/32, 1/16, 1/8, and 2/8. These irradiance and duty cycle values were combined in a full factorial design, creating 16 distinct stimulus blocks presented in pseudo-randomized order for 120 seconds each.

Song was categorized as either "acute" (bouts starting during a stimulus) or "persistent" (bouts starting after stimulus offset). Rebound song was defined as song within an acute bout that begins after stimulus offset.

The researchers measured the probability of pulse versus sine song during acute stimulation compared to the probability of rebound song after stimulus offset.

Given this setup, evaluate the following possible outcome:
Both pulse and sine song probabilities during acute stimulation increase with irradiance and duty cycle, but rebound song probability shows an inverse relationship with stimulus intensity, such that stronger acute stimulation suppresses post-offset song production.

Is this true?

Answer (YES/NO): NO